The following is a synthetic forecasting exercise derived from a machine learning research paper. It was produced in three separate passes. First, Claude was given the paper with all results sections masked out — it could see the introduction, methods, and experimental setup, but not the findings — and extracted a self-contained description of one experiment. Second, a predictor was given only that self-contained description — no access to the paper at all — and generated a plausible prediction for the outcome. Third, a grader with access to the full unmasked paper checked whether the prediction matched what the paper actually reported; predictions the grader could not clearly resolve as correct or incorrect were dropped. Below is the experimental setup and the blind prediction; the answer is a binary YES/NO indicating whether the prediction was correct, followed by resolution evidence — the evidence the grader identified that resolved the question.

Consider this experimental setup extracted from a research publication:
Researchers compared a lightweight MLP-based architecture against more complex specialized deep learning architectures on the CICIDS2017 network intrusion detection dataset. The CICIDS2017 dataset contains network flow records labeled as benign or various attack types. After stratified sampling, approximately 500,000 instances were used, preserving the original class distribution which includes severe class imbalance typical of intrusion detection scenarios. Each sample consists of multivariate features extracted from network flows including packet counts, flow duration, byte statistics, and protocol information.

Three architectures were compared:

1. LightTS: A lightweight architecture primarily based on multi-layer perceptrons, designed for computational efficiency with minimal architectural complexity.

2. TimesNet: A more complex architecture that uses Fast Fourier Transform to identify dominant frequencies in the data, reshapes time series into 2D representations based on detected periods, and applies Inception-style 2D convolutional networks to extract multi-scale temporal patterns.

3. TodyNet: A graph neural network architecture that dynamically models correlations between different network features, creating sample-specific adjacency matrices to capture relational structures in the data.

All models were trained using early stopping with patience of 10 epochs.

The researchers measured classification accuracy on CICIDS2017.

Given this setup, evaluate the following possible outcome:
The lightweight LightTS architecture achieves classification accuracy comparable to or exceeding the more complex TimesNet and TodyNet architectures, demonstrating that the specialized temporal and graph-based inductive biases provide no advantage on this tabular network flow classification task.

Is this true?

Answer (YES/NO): YES